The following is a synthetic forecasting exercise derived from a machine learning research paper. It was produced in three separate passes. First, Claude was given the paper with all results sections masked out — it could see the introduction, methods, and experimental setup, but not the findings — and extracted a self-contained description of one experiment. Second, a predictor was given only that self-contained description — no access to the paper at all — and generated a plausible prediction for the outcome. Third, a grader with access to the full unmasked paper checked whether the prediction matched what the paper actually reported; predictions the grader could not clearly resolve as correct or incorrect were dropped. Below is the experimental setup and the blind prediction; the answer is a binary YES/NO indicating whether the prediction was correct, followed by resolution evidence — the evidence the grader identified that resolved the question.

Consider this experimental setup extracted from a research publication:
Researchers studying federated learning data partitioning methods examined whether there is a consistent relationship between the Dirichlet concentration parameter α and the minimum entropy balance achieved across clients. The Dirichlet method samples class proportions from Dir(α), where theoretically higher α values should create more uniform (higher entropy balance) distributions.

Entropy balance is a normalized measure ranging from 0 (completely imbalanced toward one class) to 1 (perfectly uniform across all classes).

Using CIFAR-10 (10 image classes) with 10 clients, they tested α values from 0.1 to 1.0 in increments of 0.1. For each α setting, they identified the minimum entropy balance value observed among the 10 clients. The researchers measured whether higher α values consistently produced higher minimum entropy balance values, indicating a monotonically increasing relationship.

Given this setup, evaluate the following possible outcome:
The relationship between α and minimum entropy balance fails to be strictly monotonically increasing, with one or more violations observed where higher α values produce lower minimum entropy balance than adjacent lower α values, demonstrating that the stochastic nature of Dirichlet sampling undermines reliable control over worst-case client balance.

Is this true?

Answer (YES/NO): YES